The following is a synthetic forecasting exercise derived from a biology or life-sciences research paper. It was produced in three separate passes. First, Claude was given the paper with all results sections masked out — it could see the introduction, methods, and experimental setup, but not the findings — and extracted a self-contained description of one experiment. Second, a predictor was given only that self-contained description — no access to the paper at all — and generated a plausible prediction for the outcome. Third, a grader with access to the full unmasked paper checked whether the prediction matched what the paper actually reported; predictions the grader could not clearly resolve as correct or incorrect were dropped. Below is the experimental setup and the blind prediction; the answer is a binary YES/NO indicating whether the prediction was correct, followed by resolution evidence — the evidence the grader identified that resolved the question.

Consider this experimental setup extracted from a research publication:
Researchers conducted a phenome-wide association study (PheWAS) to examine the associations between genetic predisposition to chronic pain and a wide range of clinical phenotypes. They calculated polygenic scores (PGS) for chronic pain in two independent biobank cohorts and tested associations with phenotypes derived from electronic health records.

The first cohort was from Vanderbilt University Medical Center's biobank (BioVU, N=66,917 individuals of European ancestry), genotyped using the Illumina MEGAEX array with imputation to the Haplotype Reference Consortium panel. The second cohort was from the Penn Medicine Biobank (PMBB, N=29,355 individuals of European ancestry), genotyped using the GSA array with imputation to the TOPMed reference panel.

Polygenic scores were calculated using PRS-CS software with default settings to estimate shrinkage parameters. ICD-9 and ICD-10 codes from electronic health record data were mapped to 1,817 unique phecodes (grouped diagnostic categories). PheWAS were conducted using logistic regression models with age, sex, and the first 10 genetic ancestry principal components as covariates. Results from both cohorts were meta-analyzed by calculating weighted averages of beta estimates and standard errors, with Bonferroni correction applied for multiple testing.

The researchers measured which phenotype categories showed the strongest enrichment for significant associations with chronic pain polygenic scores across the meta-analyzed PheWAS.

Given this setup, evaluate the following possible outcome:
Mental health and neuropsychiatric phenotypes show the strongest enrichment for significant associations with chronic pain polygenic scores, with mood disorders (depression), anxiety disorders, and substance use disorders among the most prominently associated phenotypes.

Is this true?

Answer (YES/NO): NO